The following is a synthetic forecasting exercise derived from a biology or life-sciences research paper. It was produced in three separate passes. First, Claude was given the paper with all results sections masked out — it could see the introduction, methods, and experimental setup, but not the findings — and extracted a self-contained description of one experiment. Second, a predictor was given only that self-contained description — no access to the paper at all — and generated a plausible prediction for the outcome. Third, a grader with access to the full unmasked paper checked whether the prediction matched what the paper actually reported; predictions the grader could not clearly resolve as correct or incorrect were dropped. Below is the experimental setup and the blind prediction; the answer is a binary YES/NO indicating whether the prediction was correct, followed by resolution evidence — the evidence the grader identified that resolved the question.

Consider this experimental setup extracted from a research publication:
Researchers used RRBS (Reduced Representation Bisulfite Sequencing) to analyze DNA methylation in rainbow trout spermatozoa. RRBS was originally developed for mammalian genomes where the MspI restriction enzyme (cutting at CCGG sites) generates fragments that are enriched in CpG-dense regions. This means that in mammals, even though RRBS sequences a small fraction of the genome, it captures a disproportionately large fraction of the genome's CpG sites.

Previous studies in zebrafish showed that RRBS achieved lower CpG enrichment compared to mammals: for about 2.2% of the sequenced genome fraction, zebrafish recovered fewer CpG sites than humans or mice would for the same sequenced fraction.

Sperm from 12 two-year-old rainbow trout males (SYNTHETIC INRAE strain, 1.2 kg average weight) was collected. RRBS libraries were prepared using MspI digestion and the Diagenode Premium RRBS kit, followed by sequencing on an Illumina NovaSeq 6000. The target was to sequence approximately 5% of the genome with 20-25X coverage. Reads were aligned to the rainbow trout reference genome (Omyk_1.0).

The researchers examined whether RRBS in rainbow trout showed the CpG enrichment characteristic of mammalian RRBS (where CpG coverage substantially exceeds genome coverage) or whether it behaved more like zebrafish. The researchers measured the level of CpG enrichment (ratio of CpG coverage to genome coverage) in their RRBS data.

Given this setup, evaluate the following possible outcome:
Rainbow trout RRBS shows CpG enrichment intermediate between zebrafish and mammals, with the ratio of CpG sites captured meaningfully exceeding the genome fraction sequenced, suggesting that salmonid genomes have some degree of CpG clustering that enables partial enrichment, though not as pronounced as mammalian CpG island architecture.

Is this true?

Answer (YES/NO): NO